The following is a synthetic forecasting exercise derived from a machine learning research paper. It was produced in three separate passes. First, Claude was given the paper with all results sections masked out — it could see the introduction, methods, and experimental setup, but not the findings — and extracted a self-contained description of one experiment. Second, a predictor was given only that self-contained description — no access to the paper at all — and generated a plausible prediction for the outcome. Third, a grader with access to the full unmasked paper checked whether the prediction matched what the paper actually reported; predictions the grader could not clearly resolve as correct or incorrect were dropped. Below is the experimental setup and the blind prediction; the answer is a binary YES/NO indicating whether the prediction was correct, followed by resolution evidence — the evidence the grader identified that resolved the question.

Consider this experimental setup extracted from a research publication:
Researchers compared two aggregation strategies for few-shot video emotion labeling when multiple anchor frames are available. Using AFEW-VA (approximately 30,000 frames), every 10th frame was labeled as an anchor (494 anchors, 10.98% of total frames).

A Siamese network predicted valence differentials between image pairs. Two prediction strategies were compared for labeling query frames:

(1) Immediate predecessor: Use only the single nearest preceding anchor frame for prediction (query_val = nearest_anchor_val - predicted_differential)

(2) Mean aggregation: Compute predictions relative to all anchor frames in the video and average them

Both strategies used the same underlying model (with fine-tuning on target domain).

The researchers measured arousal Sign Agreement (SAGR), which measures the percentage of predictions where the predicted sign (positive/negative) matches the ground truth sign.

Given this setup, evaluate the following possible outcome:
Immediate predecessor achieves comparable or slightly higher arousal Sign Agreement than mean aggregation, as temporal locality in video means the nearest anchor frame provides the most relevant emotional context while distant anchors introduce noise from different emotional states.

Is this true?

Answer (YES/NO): NO